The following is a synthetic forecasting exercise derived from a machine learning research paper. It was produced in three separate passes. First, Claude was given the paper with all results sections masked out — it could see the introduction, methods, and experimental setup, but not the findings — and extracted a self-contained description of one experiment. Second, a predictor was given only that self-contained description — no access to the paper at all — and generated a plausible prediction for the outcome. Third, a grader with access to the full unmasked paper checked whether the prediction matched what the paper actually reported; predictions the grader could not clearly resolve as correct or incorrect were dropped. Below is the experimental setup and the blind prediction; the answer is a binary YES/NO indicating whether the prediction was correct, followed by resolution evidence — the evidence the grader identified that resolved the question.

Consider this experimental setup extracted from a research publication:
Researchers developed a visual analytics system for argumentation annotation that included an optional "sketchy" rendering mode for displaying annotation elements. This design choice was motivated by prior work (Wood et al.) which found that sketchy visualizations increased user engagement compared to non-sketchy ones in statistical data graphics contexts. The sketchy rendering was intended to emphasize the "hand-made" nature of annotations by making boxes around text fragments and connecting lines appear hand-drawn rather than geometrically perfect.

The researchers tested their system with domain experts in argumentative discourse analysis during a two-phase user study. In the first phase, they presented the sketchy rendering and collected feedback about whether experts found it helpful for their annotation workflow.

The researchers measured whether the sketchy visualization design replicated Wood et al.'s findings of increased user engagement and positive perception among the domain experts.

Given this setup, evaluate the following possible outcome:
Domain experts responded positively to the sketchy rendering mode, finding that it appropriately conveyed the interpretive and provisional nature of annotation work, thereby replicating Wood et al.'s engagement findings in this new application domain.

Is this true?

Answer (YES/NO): NO